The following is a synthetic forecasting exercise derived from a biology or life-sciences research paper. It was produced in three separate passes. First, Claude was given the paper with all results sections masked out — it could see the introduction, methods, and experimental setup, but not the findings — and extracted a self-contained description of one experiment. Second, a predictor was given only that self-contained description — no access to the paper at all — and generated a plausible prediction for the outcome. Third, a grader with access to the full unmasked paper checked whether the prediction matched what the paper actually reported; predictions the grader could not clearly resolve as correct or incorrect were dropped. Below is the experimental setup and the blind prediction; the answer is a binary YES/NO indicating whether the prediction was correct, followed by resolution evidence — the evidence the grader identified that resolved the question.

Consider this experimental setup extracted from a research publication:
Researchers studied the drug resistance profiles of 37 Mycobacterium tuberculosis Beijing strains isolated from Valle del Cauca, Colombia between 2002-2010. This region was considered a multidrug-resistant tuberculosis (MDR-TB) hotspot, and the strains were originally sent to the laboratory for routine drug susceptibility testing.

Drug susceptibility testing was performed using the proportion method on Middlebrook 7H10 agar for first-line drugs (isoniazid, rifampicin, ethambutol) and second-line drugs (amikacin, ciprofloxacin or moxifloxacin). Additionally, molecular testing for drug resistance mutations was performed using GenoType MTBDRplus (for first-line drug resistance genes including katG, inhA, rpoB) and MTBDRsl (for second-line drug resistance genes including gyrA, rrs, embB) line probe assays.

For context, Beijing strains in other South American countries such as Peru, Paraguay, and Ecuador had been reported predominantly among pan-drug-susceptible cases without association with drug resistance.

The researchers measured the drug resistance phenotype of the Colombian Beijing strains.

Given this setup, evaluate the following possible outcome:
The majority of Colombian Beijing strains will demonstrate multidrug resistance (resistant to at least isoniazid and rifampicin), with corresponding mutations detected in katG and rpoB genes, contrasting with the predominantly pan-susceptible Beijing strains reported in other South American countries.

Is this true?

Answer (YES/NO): YES